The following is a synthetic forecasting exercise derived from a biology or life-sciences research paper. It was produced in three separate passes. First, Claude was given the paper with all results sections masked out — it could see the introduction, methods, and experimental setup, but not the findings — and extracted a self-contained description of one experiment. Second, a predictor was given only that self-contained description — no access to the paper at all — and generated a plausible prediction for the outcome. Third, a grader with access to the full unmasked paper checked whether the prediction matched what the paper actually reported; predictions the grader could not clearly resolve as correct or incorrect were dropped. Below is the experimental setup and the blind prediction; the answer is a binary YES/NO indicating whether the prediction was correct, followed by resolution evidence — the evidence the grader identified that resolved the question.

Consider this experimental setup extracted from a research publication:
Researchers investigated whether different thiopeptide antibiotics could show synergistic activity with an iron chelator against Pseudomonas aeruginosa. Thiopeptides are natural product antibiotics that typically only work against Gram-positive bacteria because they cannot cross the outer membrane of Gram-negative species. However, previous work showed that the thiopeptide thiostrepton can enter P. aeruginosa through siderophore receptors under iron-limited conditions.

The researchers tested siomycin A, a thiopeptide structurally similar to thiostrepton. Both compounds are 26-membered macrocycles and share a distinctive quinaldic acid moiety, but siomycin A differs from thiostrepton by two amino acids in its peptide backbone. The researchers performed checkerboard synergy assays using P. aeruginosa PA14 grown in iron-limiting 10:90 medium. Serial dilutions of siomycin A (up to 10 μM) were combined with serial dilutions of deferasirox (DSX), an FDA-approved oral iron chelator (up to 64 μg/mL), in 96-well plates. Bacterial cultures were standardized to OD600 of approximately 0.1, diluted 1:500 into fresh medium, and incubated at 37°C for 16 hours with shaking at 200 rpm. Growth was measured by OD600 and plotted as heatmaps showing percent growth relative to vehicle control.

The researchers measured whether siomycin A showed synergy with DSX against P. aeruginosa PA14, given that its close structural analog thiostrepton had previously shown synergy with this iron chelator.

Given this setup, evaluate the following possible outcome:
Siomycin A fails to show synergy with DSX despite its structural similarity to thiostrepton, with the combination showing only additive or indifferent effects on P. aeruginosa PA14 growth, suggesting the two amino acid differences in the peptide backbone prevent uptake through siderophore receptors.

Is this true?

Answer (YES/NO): NO